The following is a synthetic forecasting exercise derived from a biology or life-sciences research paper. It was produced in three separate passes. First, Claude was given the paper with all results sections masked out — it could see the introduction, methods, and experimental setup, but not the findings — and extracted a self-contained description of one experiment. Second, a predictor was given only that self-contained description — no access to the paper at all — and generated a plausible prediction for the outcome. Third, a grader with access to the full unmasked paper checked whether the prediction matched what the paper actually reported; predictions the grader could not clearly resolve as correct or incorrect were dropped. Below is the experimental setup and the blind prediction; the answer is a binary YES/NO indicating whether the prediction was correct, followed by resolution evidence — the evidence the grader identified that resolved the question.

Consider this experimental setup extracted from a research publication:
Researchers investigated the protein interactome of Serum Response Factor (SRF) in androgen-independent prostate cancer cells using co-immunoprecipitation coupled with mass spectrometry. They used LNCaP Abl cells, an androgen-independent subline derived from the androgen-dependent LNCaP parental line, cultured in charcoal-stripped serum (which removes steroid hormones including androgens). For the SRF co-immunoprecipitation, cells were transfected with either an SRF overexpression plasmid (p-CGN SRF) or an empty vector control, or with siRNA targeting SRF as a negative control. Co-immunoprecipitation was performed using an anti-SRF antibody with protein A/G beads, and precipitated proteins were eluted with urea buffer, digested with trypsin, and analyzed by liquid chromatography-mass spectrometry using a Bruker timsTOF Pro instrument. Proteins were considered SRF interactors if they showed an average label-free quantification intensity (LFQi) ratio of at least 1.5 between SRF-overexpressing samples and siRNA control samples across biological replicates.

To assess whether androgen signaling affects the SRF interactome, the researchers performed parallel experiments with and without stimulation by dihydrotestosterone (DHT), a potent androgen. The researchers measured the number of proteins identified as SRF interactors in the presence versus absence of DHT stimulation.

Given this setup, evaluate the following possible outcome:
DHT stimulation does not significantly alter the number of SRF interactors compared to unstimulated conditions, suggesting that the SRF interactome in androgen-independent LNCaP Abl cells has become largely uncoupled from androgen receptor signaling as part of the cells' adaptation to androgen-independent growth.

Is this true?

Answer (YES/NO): NO